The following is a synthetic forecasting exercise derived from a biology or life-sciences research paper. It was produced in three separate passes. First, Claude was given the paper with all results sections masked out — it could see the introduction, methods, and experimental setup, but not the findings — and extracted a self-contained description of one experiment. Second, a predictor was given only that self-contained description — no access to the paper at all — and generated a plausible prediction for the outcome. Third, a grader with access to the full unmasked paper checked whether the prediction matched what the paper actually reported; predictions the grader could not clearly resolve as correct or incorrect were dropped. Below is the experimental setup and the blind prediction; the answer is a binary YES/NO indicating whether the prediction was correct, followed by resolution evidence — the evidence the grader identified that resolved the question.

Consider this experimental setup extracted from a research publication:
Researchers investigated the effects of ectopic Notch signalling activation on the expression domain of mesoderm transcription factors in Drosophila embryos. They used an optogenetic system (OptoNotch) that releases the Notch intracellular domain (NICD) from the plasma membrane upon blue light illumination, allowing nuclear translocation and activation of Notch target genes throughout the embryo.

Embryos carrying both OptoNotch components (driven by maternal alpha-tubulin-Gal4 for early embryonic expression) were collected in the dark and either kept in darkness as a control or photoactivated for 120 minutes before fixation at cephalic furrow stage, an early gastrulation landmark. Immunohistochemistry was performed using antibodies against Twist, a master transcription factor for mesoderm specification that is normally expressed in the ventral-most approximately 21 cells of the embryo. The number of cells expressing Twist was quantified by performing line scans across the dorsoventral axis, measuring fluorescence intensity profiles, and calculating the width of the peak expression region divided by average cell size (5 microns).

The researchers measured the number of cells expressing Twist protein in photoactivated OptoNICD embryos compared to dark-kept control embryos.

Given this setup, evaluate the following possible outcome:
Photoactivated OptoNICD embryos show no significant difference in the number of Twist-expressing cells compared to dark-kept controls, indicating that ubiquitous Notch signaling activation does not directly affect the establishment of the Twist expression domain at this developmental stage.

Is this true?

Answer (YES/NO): NO